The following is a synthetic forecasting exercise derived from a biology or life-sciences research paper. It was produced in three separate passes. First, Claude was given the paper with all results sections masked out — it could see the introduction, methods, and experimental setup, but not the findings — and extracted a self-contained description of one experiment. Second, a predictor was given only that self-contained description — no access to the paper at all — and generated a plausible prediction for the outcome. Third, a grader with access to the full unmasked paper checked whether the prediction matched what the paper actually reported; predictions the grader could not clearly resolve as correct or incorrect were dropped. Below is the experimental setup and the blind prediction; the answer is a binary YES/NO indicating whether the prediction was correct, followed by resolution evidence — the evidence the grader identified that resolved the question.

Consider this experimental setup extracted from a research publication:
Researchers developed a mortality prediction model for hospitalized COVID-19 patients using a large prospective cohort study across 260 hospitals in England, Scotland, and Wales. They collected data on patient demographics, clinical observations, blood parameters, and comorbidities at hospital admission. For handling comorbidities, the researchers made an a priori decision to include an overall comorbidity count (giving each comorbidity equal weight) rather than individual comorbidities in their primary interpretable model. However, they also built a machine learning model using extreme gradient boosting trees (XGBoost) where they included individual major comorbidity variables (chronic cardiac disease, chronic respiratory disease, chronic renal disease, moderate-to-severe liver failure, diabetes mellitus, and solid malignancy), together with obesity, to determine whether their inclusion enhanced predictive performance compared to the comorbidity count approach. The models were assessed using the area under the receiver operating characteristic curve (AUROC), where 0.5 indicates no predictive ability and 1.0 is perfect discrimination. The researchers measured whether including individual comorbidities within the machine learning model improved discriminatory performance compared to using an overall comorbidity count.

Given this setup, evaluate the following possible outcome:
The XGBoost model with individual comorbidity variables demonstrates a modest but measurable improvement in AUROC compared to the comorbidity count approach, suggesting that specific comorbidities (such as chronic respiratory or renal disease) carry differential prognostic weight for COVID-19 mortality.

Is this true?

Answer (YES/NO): NO